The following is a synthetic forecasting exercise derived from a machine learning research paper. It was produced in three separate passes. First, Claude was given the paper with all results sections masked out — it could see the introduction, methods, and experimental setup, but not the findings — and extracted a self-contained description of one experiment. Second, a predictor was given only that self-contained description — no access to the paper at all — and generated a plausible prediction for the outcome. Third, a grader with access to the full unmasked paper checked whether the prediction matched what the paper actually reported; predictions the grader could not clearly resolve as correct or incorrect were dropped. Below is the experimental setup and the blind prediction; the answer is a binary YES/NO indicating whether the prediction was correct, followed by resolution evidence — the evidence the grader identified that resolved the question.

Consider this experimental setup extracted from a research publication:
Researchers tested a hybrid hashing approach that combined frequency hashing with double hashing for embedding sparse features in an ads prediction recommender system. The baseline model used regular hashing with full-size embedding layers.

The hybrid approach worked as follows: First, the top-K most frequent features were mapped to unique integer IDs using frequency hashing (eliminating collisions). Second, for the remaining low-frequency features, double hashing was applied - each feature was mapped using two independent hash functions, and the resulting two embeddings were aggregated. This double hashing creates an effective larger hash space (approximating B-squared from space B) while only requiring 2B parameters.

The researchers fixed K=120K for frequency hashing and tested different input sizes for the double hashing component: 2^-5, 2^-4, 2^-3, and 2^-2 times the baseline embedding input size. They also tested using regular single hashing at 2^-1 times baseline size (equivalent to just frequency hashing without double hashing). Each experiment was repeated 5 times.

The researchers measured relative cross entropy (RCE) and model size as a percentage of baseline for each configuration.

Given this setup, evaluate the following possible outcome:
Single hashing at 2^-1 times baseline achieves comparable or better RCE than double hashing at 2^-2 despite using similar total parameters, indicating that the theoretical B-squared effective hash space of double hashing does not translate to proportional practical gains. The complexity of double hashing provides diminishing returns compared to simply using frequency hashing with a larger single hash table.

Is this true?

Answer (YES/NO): NO